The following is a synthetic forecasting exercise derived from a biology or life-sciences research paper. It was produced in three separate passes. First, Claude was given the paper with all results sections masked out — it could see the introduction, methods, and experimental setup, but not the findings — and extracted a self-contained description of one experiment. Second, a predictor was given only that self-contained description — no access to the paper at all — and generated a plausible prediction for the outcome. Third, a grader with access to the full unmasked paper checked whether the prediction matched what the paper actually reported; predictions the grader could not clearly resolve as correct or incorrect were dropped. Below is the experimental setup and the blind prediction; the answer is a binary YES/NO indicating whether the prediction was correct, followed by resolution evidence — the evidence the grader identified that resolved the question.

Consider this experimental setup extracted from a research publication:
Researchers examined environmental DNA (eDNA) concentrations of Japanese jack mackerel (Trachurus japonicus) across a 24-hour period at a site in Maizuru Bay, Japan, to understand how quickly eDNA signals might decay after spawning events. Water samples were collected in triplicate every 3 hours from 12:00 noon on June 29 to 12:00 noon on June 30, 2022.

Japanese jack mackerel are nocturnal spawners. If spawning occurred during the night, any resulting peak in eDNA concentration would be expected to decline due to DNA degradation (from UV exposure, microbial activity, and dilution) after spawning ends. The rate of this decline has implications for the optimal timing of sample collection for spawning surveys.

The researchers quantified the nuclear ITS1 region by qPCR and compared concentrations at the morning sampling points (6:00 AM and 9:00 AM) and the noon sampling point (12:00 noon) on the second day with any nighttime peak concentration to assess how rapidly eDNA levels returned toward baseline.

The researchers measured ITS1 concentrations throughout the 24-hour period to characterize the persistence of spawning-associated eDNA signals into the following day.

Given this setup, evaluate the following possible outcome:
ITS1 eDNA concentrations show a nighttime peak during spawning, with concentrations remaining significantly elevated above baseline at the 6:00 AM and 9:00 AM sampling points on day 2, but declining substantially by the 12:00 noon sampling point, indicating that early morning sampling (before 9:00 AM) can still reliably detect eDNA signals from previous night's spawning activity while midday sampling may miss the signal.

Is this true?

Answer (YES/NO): NO